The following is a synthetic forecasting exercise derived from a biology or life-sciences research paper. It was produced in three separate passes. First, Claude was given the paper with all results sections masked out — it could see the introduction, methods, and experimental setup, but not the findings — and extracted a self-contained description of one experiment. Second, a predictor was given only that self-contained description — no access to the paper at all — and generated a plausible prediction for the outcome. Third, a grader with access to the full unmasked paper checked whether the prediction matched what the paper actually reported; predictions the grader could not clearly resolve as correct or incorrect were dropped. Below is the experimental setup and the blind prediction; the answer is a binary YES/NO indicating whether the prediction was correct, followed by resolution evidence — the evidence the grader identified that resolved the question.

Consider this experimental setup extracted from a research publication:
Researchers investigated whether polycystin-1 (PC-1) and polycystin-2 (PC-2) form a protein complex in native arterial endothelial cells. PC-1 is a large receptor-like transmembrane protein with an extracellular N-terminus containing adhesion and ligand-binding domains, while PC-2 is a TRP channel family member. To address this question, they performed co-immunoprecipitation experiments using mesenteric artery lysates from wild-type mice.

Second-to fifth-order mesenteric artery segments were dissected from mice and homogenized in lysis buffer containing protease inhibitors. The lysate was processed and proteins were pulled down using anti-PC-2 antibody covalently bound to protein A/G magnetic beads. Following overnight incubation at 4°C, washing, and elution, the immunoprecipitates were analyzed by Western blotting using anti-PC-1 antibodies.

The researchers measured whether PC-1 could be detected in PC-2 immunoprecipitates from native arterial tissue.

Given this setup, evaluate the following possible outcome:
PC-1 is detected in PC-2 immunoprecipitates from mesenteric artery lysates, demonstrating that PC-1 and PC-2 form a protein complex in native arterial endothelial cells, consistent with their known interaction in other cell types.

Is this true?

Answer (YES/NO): YES